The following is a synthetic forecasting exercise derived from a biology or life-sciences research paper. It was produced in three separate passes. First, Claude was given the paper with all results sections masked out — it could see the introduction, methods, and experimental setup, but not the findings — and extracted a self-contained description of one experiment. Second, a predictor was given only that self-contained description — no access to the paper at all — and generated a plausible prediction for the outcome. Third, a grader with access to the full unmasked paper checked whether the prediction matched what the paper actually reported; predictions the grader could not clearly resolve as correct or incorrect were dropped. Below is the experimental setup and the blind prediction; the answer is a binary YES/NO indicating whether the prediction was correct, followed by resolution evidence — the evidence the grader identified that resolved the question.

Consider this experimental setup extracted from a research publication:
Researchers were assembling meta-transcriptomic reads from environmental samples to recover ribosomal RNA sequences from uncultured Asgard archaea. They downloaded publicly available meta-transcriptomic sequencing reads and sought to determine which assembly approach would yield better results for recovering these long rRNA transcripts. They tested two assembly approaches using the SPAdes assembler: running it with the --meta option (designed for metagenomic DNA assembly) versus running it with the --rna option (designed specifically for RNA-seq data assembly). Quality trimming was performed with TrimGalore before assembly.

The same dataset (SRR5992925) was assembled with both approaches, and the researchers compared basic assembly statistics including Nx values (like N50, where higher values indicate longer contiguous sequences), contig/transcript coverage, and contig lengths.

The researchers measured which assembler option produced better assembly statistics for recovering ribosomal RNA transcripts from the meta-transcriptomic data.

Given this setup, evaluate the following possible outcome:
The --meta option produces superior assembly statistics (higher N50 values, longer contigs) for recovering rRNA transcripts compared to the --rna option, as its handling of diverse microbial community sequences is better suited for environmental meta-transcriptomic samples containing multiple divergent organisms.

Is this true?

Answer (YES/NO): NO